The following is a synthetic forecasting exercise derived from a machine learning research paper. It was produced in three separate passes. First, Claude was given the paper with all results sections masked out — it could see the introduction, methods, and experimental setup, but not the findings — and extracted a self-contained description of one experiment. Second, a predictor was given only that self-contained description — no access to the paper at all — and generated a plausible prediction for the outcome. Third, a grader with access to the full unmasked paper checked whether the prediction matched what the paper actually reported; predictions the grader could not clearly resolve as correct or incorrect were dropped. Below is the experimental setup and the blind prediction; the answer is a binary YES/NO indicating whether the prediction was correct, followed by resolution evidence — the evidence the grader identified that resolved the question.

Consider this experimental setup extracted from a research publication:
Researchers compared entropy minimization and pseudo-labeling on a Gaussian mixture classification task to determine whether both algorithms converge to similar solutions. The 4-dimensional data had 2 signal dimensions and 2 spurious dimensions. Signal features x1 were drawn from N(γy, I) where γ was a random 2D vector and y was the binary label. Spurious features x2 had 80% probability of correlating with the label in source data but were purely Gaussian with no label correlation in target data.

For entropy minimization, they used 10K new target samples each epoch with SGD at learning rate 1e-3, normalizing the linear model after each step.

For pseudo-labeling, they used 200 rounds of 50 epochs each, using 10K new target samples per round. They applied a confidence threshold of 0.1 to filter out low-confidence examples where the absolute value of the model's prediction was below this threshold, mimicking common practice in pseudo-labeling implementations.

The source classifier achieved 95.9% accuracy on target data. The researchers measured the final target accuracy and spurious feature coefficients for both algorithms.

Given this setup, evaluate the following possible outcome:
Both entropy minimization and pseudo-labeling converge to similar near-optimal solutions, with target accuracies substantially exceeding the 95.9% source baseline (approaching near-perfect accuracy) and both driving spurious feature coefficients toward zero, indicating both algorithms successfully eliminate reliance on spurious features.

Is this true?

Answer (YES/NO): YES